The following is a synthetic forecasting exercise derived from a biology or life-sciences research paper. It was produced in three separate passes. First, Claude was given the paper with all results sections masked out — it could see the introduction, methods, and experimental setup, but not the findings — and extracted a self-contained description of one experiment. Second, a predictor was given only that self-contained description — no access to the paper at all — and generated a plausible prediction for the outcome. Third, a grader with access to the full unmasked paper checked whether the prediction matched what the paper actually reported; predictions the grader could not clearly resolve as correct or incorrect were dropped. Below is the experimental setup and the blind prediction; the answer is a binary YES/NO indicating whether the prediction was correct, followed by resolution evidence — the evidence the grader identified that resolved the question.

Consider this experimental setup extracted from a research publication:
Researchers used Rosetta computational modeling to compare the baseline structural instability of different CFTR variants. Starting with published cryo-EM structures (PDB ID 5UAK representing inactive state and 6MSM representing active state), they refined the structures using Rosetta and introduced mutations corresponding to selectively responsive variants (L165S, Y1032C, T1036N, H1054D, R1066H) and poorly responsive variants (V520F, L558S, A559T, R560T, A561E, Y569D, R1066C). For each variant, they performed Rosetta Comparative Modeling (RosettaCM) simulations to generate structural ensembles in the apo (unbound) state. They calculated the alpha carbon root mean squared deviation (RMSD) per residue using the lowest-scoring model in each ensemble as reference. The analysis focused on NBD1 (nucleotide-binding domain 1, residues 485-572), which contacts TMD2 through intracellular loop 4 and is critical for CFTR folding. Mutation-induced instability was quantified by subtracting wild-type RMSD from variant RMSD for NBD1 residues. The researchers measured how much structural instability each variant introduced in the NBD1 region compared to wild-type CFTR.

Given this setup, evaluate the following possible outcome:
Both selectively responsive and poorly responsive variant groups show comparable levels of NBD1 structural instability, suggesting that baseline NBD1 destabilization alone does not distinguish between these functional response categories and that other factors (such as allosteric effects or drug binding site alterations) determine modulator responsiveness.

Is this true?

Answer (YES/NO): NO